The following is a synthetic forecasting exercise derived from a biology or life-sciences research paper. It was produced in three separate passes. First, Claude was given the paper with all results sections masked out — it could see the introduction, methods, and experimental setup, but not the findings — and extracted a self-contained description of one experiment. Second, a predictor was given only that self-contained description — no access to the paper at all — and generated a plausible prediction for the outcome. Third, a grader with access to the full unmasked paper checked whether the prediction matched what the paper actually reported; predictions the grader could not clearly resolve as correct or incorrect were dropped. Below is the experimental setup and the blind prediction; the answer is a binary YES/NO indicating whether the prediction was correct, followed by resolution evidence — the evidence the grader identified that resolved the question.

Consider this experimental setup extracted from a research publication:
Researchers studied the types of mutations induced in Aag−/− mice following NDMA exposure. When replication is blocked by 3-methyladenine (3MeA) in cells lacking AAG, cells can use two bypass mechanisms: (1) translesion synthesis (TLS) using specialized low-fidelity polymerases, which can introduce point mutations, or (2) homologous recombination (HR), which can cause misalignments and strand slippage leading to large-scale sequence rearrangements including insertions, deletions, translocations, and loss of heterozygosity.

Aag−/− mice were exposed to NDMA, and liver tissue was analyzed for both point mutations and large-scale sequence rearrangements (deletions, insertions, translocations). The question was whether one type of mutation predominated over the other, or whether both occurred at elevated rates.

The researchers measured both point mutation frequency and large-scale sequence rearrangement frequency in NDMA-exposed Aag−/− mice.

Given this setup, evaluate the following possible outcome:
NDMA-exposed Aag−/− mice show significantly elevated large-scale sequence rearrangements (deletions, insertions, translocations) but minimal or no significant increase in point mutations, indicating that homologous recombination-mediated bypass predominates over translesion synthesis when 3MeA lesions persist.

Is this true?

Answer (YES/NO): NO